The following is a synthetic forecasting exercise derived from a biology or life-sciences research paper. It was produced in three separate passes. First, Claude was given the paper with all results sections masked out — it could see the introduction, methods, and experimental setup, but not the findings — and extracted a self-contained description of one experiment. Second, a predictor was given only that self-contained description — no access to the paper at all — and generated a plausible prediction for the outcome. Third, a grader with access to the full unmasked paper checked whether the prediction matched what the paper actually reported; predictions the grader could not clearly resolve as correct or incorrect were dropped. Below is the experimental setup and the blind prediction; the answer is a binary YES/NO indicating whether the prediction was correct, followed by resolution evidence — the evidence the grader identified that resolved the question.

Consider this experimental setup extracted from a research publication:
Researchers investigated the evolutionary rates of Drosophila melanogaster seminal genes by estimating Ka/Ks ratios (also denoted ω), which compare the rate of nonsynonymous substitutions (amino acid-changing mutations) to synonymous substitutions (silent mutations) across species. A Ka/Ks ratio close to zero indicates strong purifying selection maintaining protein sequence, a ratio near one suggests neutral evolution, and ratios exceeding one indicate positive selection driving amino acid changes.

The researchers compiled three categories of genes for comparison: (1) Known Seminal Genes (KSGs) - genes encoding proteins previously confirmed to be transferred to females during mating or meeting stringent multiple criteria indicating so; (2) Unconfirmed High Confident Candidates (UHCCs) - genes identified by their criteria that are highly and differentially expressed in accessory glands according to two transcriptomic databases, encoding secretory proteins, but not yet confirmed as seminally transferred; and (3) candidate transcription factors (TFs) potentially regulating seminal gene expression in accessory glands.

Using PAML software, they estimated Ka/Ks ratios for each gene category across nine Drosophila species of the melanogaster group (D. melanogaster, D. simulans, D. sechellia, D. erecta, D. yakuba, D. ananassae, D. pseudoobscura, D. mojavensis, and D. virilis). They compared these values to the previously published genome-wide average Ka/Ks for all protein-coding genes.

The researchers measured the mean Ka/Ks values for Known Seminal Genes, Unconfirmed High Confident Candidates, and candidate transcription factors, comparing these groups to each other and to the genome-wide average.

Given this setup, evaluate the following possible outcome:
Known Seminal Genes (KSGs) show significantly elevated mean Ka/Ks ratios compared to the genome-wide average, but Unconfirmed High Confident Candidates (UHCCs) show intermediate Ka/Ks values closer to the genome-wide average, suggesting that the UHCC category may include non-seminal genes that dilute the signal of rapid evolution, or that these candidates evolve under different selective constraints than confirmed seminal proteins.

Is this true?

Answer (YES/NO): NO